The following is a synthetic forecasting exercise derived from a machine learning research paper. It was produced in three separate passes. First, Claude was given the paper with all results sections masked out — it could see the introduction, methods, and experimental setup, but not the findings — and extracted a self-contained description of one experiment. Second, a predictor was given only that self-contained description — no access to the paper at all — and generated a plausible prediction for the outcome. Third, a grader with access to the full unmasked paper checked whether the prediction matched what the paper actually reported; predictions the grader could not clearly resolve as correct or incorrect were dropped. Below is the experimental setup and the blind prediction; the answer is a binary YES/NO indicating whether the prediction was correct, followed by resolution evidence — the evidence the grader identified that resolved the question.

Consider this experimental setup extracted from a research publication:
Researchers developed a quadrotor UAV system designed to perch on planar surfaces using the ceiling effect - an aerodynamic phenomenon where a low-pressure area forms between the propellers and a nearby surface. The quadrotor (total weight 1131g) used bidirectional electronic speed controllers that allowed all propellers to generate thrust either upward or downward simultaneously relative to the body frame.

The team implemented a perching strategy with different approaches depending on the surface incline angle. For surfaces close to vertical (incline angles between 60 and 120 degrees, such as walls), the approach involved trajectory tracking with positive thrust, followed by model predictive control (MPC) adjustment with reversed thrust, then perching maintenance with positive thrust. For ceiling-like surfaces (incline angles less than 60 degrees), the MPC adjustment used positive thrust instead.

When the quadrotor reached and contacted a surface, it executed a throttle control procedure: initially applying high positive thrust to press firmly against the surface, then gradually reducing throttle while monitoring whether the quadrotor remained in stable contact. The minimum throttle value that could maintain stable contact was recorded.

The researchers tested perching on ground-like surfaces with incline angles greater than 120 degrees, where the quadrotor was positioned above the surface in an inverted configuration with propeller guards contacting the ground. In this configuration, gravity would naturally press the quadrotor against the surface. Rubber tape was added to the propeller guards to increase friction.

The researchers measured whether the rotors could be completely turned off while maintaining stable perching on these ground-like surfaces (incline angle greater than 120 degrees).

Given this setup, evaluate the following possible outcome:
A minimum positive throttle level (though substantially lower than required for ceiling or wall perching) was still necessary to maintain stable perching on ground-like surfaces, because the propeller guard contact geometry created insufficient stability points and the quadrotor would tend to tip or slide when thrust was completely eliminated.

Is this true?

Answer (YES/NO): NO